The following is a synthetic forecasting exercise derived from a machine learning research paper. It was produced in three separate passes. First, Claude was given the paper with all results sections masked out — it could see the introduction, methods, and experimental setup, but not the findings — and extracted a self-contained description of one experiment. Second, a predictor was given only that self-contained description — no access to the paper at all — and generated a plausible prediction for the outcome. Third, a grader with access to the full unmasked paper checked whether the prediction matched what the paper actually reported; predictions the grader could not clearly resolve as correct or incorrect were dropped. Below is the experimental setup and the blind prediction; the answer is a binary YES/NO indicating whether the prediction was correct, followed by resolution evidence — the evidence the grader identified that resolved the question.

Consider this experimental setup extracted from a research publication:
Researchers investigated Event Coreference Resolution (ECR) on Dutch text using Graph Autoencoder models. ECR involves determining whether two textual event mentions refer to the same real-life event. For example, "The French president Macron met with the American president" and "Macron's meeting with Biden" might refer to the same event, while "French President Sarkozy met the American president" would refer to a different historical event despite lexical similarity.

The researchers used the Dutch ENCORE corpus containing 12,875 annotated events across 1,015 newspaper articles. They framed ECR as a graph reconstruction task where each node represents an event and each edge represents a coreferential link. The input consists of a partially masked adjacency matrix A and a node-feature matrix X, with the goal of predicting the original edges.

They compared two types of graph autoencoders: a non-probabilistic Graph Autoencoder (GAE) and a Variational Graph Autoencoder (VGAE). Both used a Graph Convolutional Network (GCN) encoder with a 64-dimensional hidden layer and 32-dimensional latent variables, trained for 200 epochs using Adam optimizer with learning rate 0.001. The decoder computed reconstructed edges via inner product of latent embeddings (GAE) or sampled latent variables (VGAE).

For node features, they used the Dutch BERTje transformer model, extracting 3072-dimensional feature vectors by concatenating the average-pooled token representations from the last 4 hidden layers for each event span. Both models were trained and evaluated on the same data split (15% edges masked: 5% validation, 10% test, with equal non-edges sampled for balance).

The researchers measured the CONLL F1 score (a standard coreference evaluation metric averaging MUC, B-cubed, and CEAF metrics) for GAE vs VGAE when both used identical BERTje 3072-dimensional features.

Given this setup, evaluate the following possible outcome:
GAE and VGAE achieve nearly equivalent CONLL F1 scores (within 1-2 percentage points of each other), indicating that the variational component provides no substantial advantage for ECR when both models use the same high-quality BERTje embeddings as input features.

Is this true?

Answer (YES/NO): NO